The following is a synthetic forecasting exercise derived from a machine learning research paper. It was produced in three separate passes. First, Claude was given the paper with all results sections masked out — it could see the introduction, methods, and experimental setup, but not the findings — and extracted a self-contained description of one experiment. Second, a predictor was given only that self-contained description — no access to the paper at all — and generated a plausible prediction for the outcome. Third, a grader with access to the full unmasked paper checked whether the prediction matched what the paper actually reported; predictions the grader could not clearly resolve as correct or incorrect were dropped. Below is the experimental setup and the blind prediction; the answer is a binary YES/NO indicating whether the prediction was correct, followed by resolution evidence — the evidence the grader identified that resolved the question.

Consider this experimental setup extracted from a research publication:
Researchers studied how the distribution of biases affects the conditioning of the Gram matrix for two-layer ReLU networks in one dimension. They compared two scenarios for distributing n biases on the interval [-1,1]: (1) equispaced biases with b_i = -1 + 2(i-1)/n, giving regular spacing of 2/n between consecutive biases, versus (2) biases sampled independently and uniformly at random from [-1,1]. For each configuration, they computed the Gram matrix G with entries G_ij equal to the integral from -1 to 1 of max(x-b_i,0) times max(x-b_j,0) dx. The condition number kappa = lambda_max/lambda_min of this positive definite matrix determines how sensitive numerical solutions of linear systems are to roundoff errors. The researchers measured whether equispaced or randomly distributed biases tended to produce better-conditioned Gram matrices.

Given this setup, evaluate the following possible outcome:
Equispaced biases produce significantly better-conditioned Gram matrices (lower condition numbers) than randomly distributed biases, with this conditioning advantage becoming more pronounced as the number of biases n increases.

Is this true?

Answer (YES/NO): NO